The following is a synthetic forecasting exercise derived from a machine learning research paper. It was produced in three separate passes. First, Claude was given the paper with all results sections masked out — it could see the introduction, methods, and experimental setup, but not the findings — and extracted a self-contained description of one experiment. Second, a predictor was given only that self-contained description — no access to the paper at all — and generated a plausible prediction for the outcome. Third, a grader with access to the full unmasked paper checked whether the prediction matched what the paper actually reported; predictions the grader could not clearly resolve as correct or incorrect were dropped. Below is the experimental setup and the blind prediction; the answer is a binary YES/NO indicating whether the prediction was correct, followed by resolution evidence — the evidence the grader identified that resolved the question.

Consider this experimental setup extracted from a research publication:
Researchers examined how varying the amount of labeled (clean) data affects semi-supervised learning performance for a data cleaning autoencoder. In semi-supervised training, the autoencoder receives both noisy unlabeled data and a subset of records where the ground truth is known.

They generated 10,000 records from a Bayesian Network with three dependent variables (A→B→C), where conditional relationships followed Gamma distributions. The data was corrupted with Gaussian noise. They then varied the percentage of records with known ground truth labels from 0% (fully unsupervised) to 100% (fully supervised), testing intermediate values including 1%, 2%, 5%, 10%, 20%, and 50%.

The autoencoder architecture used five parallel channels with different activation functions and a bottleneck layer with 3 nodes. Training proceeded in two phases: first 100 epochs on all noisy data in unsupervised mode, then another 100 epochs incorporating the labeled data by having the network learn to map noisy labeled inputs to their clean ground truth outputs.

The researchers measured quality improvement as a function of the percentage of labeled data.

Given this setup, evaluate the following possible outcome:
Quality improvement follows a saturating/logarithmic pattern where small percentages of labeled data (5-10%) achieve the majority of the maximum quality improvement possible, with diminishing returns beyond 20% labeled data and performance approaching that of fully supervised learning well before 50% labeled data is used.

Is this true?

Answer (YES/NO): YES